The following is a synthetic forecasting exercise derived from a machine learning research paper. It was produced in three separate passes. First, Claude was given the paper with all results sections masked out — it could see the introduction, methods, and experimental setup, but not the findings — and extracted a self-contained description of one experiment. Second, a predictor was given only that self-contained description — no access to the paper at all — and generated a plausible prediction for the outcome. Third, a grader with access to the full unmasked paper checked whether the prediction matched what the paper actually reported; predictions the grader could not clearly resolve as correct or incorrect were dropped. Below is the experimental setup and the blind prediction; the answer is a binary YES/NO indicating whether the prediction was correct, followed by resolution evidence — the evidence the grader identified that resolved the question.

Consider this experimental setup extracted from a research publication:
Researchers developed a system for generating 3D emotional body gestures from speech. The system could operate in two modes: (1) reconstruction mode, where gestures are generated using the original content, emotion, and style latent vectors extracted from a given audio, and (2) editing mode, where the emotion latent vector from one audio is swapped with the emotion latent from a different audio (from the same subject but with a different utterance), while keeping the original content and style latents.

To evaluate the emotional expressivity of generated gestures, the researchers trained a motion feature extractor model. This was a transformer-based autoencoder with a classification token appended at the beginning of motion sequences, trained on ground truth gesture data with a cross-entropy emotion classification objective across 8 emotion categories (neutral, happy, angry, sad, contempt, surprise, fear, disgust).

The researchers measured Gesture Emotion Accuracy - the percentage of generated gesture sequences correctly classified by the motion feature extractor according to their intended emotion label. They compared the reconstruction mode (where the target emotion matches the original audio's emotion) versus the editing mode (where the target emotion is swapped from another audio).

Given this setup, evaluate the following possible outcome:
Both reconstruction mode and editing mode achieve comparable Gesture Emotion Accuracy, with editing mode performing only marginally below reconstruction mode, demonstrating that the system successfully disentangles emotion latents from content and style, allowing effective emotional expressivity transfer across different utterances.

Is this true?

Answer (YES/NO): NO